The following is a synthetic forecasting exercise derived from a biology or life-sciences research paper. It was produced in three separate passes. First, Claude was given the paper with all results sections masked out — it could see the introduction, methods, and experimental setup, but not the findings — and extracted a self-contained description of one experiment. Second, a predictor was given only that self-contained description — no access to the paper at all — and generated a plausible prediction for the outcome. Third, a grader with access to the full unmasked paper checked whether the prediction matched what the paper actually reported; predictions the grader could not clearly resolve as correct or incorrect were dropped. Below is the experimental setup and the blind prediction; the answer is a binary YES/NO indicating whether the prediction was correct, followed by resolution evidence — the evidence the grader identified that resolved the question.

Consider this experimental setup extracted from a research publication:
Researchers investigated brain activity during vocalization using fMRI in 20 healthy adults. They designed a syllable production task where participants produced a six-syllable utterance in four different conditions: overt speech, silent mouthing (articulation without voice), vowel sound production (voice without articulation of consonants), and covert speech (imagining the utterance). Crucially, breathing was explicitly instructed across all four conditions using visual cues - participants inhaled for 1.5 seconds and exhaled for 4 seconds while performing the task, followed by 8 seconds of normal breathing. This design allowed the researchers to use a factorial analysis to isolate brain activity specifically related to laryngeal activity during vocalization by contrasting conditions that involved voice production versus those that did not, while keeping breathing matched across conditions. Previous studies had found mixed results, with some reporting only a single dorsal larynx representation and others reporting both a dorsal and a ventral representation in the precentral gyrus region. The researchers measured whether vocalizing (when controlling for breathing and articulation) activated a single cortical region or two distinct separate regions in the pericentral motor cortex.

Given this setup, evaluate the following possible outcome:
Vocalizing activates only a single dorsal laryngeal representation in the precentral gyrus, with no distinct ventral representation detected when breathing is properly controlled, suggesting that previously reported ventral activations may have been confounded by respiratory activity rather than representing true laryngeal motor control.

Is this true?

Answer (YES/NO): NO